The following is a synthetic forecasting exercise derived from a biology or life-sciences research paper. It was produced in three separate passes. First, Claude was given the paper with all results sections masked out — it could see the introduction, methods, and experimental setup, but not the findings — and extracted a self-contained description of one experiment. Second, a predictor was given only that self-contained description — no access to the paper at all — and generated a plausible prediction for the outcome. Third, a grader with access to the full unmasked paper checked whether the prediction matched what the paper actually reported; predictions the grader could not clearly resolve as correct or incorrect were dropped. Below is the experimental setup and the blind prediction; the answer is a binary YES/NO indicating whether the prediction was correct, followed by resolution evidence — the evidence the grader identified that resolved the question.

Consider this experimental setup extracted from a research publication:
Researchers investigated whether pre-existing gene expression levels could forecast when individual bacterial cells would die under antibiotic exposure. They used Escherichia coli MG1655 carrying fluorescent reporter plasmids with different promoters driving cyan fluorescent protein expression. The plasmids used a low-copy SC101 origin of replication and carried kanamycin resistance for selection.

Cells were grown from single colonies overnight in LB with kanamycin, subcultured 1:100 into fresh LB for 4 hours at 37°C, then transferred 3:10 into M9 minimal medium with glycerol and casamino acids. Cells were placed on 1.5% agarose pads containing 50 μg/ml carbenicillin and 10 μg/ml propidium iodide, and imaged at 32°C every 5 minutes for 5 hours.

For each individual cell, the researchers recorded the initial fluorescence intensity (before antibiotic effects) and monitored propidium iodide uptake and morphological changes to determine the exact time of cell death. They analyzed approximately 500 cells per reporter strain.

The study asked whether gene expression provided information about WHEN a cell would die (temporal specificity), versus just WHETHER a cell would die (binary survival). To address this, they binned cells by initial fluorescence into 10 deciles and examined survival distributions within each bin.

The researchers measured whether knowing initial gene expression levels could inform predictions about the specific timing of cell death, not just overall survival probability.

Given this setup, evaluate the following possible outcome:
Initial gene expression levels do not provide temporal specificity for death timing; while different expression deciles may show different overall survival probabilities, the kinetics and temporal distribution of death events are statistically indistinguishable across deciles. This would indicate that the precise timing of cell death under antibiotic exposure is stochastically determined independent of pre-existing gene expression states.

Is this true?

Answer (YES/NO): NO